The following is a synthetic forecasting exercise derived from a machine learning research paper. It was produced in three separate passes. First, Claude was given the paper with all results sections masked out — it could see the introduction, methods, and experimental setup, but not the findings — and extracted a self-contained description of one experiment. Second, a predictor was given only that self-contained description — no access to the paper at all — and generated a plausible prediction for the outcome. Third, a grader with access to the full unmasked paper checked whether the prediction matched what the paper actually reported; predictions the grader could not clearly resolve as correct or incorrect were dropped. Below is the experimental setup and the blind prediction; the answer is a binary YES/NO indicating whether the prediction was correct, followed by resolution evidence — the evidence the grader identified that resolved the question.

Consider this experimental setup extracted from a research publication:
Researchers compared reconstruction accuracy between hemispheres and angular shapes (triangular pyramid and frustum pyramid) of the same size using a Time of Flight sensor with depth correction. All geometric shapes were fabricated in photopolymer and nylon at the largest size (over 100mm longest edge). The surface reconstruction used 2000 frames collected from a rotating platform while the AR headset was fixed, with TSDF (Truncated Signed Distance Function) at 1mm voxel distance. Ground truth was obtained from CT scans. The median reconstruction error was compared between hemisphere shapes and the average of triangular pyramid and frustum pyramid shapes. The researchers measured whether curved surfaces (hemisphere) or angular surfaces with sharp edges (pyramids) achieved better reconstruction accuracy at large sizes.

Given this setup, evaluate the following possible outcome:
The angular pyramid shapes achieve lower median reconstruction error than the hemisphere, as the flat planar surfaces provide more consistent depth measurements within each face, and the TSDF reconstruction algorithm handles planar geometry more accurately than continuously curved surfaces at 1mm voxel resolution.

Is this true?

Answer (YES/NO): NO